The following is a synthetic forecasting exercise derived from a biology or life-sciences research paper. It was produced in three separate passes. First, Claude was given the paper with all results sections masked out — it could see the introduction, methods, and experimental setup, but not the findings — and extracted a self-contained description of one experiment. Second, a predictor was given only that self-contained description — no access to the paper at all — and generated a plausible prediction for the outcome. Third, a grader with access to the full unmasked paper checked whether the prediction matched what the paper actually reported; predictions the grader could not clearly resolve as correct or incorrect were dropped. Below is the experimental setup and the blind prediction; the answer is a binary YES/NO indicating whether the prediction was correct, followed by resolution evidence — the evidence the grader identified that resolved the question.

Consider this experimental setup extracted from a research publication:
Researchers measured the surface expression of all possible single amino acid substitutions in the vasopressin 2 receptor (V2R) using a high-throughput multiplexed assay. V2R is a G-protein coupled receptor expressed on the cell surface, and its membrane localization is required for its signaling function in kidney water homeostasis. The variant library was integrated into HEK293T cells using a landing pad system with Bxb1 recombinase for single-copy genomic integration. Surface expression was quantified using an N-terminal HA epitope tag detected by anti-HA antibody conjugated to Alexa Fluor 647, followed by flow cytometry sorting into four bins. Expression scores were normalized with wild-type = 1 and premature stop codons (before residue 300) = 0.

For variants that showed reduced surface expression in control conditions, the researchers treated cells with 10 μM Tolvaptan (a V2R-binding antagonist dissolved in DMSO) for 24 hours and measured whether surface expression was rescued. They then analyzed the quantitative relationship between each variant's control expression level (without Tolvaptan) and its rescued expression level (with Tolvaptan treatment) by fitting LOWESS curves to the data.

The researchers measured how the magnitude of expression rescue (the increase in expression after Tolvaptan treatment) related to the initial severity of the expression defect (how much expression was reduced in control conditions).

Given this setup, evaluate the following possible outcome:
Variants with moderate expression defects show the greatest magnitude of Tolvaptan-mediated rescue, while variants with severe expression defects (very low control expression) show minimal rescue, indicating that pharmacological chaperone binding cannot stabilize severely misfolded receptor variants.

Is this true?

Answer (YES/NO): NO